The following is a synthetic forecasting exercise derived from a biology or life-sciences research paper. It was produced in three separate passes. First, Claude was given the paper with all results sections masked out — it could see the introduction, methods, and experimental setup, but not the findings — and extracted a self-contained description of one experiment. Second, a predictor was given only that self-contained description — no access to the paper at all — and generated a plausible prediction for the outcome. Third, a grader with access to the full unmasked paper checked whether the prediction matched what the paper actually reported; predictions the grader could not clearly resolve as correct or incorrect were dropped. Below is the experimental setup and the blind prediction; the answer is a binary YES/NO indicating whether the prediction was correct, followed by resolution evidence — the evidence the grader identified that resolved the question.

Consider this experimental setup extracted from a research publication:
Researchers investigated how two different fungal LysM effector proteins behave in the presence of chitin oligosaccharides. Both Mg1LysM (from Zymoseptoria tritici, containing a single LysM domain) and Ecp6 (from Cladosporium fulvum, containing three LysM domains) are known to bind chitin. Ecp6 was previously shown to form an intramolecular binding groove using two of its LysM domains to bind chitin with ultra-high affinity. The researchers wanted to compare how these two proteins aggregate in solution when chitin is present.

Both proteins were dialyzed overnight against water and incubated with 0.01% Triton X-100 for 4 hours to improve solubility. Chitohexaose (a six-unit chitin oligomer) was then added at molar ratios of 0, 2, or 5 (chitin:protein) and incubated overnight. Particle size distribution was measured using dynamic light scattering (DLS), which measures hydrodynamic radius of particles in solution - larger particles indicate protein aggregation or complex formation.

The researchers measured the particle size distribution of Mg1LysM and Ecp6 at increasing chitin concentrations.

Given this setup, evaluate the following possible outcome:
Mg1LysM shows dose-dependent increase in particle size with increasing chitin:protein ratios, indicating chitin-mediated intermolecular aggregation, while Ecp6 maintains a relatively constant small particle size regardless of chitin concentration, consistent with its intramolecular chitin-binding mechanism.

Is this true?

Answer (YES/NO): YES